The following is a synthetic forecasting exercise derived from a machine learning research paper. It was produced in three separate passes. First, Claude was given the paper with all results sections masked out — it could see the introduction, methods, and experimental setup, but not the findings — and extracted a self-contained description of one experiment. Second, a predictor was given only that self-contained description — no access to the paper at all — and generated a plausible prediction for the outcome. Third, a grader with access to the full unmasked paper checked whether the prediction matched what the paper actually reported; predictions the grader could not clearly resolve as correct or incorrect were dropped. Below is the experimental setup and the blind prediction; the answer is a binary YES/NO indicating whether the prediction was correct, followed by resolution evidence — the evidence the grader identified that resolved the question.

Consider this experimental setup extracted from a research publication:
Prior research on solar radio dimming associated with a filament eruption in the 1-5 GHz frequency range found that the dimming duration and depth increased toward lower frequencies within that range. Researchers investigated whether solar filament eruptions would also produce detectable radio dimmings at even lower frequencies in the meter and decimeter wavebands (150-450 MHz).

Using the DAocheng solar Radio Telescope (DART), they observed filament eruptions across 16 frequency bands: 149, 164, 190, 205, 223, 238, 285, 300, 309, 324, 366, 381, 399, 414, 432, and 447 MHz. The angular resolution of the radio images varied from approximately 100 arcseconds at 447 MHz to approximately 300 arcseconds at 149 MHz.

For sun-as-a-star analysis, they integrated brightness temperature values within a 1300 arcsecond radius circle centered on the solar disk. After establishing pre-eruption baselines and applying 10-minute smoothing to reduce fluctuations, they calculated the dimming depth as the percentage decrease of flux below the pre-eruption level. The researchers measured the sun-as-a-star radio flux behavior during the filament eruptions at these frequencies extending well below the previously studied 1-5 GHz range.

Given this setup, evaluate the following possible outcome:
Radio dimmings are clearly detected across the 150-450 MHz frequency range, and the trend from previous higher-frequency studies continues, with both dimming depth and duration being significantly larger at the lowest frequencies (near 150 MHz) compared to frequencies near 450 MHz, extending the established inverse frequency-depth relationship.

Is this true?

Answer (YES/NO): YES